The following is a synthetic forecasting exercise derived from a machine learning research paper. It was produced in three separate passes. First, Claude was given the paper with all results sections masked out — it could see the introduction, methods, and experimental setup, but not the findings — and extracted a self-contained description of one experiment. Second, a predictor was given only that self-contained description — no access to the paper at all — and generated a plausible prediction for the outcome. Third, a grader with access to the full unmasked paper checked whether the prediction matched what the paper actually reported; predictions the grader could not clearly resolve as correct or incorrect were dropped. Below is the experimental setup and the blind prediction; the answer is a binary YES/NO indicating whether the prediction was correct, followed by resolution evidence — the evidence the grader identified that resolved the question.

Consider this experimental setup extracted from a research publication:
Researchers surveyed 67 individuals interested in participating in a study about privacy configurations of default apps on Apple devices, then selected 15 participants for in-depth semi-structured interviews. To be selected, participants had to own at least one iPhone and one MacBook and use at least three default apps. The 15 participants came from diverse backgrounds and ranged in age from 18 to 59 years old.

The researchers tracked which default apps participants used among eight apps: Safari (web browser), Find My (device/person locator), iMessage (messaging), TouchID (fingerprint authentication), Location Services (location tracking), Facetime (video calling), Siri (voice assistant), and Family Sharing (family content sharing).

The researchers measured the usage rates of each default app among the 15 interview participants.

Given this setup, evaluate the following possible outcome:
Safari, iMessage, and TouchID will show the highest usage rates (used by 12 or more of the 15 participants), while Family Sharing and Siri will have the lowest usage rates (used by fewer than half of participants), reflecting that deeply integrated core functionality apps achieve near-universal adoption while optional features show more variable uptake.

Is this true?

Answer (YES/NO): NO